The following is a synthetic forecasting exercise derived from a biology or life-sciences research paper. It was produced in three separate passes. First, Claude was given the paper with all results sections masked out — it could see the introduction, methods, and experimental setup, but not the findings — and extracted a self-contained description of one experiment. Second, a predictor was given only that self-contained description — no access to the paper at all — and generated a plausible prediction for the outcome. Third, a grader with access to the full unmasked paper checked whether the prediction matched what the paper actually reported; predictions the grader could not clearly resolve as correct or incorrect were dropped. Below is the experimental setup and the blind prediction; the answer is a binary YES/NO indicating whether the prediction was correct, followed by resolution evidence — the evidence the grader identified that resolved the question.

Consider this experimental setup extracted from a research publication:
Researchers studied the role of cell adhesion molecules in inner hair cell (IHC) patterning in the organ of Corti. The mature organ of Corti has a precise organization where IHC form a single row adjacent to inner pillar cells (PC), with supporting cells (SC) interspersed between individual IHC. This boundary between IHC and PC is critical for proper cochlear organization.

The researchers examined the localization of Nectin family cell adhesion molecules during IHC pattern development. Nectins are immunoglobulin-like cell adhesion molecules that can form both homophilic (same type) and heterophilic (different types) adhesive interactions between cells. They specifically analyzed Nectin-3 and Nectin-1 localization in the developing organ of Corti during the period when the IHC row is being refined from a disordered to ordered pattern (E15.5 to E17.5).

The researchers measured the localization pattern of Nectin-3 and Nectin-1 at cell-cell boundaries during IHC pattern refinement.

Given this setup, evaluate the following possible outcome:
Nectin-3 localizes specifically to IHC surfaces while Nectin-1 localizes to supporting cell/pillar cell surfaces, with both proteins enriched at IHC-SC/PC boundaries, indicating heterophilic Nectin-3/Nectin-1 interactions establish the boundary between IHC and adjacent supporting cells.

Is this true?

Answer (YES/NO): NO